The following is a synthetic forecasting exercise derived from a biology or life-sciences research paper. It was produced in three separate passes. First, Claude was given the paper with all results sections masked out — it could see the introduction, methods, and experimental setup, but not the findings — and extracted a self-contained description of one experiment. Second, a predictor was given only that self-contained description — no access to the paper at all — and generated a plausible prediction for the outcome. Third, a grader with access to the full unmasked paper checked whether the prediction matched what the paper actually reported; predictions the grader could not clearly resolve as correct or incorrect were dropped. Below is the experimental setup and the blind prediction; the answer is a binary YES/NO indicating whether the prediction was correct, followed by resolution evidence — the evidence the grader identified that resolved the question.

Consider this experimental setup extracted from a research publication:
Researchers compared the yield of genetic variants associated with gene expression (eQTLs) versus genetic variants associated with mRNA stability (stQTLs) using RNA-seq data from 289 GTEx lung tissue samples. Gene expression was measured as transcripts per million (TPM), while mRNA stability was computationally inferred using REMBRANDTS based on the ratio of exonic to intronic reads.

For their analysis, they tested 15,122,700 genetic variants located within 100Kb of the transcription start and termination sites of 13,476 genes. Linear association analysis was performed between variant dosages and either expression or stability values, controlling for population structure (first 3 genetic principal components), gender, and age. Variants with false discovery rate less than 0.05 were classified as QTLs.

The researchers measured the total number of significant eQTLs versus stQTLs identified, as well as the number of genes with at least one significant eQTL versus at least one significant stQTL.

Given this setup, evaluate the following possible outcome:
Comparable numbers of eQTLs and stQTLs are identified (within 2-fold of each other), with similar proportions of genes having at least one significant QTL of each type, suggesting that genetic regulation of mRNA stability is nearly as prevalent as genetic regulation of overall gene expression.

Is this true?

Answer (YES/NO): YES